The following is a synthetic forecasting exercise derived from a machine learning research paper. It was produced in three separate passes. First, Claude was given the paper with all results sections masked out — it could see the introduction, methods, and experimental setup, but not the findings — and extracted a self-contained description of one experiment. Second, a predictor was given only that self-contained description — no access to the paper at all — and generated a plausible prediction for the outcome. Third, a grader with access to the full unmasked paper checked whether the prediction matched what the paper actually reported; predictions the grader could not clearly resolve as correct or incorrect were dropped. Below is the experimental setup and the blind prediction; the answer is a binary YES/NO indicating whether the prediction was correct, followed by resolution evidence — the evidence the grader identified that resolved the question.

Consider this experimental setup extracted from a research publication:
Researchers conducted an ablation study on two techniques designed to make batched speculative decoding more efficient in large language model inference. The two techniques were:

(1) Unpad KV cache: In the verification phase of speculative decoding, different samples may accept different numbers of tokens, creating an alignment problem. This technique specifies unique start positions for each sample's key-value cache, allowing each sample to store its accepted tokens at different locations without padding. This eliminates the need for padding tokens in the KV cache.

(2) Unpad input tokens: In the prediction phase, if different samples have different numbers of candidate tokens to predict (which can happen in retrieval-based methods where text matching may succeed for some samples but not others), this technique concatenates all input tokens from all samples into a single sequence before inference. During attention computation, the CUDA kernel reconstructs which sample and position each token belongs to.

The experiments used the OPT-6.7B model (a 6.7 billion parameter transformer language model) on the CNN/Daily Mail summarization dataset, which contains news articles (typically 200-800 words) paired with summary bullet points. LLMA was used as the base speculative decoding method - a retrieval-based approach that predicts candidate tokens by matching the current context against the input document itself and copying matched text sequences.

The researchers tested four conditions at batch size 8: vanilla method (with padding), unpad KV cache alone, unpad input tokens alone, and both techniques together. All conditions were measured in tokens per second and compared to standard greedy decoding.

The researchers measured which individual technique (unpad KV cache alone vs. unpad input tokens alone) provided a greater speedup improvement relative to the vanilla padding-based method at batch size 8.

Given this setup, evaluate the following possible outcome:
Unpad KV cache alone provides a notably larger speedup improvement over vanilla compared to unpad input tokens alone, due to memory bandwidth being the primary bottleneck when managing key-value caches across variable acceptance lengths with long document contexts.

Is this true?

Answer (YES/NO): NO